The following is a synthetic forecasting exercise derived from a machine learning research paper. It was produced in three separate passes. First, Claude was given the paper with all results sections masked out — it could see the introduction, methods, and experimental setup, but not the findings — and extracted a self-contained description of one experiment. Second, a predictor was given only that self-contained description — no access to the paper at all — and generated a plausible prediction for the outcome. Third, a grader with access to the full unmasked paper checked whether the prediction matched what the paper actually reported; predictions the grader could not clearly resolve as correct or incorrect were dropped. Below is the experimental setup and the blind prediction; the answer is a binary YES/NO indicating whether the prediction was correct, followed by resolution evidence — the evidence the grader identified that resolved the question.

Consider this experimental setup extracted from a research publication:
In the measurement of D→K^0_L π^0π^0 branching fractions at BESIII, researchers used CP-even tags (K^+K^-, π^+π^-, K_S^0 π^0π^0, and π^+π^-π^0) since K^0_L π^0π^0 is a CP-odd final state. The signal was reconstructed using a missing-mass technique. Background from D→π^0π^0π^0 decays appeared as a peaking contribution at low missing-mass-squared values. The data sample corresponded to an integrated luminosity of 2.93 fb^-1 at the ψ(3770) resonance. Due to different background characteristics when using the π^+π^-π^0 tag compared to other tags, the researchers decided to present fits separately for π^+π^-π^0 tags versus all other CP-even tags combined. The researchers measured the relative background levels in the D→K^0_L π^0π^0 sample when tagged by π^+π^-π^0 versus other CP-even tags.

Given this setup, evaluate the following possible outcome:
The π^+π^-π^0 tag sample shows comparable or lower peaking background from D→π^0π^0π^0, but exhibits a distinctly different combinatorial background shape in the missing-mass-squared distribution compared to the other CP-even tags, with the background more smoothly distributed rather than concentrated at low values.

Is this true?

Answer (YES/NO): NO